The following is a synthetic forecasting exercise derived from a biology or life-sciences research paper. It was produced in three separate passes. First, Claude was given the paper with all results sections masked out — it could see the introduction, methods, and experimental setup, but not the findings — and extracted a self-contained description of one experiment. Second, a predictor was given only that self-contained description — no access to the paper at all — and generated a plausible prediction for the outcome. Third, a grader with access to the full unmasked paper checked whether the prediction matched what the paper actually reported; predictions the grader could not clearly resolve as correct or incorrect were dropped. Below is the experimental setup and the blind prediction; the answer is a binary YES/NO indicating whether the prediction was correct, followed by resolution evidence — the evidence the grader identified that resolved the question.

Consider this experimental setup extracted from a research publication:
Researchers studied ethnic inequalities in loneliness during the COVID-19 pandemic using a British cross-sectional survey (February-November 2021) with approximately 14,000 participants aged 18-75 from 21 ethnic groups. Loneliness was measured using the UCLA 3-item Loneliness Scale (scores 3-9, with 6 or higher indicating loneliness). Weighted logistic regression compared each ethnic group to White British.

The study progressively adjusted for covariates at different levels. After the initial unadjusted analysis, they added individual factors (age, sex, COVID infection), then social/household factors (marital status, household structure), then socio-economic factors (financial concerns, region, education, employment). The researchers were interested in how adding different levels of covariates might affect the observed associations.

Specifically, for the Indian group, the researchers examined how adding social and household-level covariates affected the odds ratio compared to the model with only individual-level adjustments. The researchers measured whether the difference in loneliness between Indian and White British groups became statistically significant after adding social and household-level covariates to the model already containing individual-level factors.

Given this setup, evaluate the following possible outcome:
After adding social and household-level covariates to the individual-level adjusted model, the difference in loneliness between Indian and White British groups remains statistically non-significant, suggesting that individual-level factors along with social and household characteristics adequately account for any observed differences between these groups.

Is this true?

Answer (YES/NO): NO